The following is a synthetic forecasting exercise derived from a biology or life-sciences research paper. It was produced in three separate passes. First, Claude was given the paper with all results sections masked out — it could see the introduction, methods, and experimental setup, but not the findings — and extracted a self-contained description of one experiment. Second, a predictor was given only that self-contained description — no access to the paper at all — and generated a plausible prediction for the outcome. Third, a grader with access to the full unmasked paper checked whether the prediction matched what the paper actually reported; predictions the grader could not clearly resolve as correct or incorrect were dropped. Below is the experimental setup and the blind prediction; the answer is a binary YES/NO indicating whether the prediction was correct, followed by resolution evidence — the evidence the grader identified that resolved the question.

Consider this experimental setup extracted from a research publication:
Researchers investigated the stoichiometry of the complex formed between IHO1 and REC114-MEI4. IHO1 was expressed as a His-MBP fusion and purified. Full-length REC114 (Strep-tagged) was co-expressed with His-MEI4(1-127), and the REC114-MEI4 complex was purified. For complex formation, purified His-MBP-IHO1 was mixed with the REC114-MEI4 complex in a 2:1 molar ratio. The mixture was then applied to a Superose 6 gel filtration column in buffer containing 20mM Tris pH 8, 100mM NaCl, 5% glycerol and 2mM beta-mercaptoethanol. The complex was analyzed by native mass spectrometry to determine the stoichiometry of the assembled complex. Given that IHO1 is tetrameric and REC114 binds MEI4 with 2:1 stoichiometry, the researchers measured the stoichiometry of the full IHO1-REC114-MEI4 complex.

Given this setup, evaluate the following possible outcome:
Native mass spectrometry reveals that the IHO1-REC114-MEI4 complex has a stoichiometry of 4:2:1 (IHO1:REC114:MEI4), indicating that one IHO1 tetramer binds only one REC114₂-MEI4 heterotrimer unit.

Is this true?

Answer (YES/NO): NO